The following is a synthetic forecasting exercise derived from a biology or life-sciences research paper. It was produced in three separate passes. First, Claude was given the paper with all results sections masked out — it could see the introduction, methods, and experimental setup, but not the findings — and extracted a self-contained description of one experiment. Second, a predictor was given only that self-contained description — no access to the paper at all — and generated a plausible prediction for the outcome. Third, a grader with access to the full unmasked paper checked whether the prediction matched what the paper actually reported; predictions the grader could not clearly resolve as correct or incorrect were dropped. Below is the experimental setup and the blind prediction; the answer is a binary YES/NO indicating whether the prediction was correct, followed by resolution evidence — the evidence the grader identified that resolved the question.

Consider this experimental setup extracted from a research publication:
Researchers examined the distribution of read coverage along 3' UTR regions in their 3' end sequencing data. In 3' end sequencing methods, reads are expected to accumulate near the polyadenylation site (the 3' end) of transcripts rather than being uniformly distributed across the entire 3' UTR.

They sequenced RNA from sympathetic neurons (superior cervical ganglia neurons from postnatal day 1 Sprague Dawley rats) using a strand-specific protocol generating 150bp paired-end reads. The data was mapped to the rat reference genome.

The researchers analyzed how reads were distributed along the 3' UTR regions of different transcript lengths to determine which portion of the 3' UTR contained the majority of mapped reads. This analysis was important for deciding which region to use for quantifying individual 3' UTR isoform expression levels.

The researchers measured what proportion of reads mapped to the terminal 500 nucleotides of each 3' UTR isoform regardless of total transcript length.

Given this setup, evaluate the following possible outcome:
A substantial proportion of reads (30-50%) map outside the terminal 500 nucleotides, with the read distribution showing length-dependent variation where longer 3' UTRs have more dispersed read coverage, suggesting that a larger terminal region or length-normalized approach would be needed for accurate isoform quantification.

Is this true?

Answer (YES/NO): NO